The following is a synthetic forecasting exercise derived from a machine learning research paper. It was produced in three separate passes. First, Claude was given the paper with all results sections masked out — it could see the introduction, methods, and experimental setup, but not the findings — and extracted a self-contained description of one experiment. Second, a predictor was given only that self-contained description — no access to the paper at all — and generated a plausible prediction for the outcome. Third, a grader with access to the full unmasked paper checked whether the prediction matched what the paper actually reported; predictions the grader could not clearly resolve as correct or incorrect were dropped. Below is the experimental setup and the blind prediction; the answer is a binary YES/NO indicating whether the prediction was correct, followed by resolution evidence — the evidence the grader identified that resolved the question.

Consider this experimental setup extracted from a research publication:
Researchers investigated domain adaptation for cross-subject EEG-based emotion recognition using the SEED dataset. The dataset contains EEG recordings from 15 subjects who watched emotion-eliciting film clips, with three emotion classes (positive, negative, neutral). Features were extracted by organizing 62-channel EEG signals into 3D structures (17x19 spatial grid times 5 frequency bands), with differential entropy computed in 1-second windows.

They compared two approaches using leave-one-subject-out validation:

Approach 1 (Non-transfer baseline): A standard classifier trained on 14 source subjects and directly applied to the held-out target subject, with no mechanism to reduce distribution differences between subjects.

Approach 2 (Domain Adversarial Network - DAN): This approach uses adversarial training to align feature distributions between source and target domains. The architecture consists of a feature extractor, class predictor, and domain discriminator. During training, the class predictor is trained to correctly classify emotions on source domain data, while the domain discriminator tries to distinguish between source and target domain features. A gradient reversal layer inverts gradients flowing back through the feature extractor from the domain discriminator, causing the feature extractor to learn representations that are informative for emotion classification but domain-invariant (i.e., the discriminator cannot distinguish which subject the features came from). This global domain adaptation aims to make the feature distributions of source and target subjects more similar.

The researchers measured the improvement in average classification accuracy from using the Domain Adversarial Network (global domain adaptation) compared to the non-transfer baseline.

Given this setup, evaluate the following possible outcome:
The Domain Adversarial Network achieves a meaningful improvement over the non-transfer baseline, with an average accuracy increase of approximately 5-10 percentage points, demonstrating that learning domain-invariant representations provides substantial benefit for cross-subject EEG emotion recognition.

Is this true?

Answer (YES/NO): NO